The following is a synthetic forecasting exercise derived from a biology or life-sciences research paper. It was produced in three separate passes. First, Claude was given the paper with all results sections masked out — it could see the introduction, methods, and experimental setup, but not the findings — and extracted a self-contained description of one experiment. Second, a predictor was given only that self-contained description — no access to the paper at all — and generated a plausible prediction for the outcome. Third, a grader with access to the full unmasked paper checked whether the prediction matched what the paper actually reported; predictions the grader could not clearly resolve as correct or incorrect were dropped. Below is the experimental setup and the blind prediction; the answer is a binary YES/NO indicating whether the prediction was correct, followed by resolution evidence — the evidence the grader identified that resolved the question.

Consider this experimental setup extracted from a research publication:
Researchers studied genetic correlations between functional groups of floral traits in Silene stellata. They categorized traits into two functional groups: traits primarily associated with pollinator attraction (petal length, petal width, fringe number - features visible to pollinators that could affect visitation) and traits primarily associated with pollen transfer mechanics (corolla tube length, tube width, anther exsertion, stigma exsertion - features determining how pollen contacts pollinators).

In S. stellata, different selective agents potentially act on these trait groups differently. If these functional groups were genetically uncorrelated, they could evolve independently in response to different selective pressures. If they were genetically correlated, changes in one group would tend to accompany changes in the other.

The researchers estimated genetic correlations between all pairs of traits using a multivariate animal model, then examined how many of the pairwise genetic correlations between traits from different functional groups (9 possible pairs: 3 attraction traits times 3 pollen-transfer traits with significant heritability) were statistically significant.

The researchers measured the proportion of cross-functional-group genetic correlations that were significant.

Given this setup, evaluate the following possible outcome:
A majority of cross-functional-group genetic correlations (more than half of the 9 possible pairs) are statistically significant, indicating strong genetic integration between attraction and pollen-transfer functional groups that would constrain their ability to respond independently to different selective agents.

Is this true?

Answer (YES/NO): YES